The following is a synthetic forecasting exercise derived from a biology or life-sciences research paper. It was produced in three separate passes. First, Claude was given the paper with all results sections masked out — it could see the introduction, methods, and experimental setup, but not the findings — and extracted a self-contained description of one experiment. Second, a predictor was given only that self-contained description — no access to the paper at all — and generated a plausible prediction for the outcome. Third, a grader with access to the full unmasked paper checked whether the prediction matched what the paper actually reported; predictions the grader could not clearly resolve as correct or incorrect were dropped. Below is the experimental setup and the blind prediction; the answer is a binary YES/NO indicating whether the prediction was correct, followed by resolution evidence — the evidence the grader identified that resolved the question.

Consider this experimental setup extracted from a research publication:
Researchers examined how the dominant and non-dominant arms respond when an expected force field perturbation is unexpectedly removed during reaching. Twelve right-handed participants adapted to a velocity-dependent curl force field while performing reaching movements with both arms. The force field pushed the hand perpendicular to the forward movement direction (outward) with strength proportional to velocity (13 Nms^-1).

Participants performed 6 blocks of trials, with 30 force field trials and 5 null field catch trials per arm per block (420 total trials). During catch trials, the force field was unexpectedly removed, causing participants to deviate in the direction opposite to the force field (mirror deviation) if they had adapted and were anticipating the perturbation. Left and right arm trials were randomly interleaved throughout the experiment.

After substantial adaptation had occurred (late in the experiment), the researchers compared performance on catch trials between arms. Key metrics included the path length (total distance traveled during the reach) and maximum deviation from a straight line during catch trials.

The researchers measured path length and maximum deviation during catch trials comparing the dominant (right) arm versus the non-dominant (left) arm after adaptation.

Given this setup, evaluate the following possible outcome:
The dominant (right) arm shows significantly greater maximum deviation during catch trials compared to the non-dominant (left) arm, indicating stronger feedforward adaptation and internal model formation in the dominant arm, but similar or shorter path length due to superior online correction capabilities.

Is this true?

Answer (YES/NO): NO